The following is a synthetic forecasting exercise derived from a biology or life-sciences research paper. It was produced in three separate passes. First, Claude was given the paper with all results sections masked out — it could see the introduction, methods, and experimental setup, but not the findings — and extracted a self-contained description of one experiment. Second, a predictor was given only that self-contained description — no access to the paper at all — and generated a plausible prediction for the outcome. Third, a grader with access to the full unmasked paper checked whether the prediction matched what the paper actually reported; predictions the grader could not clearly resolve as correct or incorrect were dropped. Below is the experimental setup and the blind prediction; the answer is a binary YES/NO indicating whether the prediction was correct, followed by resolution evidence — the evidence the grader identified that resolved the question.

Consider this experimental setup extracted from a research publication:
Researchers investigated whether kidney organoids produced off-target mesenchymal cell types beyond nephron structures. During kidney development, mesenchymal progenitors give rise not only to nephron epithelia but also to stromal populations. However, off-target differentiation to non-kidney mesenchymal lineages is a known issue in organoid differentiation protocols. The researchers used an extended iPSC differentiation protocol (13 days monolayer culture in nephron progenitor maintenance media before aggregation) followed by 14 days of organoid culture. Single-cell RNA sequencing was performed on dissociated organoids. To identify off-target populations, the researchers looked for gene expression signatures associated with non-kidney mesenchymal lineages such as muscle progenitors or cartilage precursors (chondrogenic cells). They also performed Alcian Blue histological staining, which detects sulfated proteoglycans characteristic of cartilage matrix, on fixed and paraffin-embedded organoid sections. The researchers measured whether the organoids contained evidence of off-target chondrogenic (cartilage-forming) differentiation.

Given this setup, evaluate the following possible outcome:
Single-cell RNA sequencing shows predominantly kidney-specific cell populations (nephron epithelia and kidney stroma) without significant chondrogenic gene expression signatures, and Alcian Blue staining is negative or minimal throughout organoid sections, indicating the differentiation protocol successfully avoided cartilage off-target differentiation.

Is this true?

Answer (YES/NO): NO